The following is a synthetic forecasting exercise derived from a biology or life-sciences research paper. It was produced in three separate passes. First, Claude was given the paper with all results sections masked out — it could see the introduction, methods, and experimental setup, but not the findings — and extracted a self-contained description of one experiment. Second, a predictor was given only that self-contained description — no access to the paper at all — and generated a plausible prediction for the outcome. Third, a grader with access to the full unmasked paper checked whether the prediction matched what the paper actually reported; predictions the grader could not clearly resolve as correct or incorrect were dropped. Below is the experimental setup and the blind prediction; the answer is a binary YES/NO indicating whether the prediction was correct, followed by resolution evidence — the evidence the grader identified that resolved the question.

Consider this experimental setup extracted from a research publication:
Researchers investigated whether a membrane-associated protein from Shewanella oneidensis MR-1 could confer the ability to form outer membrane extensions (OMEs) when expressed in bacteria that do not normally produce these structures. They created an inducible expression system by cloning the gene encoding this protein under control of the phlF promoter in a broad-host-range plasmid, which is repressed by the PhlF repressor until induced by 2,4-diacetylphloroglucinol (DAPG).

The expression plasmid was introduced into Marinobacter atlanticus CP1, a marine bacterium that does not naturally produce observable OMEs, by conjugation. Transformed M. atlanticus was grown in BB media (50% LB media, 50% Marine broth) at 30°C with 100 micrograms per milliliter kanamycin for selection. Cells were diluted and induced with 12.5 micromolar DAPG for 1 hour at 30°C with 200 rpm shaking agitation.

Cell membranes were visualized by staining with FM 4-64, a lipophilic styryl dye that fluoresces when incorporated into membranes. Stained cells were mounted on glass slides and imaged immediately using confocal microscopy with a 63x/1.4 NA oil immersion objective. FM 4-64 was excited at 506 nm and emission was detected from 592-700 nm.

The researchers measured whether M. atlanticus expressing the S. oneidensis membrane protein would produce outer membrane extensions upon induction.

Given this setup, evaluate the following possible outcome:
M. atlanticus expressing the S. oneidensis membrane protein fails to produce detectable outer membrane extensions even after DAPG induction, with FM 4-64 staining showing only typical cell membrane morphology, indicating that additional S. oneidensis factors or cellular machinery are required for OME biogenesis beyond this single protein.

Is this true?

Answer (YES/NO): NO